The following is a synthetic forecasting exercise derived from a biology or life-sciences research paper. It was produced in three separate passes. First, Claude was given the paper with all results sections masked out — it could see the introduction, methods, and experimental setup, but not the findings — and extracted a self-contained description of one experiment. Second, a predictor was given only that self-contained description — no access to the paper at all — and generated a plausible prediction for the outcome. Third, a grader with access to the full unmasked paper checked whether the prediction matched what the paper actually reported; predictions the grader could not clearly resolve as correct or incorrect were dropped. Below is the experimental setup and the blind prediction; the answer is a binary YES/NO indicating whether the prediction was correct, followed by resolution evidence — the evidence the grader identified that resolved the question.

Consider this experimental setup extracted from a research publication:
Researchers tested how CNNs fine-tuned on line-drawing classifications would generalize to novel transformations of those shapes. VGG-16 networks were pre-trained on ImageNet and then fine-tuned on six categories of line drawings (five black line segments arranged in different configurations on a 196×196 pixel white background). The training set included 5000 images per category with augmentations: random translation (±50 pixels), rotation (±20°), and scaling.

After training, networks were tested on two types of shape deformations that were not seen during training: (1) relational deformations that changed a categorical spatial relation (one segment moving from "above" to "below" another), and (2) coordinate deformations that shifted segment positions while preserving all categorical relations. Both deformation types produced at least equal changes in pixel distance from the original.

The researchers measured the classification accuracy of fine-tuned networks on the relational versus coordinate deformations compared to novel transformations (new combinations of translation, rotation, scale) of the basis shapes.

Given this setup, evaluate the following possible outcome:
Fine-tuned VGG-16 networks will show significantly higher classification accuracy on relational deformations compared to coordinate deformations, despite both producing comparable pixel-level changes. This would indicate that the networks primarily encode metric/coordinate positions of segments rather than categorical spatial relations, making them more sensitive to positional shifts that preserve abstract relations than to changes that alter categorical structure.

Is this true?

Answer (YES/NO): NO